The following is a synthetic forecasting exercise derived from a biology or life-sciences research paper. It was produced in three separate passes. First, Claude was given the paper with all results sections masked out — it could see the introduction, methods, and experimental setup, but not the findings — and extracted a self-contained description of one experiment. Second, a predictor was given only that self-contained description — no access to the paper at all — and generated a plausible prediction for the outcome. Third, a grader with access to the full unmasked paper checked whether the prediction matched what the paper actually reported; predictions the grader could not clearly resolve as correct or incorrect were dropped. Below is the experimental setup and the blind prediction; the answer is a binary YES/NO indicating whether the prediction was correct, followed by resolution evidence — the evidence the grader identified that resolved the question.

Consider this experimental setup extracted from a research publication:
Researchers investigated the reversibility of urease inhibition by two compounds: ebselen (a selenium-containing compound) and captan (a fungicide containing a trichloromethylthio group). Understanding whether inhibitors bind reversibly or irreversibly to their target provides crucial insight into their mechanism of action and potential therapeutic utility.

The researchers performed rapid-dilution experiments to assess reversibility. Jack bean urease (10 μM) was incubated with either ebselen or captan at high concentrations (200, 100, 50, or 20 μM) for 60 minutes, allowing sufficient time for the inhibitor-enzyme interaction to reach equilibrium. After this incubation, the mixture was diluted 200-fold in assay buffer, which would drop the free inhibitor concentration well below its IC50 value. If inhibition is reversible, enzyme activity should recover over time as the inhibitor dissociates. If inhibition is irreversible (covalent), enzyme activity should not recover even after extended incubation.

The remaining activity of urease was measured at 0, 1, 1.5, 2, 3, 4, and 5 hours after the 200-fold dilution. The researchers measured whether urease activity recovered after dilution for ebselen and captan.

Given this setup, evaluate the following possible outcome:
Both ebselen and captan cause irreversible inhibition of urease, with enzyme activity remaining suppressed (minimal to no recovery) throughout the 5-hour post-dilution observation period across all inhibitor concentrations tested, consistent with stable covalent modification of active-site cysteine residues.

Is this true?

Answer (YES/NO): NO